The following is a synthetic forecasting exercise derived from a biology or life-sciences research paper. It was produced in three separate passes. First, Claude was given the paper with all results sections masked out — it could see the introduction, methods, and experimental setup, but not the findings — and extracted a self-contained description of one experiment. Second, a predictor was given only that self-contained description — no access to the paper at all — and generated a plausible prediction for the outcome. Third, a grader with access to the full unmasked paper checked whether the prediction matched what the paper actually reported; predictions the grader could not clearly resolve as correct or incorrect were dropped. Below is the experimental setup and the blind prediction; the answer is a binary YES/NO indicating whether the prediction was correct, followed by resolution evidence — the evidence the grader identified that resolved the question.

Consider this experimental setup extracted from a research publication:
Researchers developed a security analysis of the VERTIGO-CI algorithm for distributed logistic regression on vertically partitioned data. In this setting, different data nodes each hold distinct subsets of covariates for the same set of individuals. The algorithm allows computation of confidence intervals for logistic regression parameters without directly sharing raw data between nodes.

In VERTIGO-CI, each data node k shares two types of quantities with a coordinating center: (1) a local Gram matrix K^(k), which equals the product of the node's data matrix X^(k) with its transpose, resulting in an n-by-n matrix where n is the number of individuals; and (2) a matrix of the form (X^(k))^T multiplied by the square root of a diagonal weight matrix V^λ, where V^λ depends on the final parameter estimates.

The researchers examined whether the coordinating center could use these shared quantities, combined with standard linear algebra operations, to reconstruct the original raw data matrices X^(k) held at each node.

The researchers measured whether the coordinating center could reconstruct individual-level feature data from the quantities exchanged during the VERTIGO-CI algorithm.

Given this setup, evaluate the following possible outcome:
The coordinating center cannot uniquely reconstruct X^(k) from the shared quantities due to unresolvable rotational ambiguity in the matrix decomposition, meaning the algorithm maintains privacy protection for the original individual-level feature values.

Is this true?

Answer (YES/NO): NO